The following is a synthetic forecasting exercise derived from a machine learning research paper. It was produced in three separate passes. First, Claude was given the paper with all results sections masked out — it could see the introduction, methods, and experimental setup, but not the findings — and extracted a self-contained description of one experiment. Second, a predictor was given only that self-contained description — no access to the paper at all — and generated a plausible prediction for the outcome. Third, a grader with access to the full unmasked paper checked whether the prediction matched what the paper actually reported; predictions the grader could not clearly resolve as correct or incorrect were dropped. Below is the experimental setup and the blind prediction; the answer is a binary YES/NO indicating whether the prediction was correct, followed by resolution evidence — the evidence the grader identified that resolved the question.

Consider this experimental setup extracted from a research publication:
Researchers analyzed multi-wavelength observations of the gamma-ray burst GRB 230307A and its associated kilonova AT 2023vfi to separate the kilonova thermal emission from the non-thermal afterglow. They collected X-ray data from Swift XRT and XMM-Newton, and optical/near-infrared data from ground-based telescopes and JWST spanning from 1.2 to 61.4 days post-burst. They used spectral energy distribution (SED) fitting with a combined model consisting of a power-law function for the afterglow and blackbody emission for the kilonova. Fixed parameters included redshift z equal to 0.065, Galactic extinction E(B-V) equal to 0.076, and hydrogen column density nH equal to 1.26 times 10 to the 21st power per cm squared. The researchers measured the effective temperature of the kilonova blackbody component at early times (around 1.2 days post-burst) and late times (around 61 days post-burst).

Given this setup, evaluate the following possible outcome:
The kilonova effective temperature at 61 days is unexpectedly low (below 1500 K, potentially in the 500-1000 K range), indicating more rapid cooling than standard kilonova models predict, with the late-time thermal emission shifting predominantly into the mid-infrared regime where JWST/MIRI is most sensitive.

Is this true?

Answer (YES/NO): NO